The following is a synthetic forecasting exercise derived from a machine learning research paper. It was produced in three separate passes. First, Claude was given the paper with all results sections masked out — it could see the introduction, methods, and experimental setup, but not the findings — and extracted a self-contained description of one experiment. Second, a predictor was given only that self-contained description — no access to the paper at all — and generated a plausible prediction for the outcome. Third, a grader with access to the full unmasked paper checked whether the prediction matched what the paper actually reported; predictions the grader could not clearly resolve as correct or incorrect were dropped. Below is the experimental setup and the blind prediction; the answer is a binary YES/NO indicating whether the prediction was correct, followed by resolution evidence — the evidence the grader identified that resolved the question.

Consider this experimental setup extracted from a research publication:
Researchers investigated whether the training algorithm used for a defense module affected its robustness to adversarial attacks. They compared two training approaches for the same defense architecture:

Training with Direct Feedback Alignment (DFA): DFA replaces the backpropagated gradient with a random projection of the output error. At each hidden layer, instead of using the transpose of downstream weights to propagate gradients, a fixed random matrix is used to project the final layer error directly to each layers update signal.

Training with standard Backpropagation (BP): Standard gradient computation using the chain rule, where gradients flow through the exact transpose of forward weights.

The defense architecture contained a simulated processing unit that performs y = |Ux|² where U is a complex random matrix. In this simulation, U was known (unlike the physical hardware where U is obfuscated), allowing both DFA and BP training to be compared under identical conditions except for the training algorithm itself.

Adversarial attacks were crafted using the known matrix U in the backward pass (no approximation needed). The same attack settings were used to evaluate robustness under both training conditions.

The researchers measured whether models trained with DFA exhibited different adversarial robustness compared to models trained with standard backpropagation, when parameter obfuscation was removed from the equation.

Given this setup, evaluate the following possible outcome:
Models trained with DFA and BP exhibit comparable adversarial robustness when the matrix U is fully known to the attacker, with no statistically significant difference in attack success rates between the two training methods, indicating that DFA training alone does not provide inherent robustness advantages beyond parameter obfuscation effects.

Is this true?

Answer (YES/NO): NO